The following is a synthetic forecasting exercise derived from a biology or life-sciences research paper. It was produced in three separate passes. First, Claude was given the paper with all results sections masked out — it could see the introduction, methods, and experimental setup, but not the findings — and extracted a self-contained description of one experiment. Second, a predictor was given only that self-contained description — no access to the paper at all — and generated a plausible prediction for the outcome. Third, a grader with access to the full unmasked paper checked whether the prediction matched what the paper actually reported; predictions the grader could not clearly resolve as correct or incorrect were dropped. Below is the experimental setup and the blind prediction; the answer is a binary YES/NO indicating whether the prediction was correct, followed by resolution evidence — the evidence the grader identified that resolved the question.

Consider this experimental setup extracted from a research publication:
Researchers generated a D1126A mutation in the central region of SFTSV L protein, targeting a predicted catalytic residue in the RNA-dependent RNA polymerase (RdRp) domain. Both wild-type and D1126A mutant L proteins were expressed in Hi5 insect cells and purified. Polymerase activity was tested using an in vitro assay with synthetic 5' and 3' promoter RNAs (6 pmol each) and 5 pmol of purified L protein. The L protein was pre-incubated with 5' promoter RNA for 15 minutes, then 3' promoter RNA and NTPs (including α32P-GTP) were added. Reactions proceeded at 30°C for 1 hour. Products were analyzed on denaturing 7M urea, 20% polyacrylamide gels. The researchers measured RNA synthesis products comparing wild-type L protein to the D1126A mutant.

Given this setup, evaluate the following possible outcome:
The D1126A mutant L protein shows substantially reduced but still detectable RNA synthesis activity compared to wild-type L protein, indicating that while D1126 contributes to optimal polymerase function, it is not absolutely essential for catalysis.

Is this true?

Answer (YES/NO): NO